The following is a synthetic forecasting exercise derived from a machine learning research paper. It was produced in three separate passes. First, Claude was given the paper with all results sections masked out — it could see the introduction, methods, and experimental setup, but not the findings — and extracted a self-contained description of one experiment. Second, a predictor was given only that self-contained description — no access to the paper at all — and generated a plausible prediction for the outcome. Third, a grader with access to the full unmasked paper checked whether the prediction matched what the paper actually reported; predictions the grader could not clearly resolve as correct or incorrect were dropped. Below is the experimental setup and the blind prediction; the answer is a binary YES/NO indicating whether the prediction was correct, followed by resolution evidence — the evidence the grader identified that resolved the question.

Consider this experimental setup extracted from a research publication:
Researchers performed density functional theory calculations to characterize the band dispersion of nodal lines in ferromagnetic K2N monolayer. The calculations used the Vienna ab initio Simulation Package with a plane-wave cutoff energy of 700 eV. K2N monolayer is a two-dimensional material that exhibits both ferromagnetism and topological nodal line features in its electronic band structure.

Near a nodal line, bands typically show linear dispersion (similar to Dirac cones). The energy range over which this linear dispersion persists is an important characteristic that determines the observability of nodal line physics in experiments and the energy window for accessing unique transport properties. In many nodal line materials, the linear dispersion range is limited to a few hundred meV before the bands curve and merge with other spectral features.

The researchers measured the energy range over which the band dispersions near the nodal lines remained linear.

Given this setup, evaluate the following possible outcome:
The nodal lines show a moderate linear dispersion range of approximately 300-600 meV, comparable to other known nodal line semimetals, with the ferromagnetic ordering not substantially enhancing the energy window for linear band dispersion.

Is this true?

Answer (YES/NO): NO